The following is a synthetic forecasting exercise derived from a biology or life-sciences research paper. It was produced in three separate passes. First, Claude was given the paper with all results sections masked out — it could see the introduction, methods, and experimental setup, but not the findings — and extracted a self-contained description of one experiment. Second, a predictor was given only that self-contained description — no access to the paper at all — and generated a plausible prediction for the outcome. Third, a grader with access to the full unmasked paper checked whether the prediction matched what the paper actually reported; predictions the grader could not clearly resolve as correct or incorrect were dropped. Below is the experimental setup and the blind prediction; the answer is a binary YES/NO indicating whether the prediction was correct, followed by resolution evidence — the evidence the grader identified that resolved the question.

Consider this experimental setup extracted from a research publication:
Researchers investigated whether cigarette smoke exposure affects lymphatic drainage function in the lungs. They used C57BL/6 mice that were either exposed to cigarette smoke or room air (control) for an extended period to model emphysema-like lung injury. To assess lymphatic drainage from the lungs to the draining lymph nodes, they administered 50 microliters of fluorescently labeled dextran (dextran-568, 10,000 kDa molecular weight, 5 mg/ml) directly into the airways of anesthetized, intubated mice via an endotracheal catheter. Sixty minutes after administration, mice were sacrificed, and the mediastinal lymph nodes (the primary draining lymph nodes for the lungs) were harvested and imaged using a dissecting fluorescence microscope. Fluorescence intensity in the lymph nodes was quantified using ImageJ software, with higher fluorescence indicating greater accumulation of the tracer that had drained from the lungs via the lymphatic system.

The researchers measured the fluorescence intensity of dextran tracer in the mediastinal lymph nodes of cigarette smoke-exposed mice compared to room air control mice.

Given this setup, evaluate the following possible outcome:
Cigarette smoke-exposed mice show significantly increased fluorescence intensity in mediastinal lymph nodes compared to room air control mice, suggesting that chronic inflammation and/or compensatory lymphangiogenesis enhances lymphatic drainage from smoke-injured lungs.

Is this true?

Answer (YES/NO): NO